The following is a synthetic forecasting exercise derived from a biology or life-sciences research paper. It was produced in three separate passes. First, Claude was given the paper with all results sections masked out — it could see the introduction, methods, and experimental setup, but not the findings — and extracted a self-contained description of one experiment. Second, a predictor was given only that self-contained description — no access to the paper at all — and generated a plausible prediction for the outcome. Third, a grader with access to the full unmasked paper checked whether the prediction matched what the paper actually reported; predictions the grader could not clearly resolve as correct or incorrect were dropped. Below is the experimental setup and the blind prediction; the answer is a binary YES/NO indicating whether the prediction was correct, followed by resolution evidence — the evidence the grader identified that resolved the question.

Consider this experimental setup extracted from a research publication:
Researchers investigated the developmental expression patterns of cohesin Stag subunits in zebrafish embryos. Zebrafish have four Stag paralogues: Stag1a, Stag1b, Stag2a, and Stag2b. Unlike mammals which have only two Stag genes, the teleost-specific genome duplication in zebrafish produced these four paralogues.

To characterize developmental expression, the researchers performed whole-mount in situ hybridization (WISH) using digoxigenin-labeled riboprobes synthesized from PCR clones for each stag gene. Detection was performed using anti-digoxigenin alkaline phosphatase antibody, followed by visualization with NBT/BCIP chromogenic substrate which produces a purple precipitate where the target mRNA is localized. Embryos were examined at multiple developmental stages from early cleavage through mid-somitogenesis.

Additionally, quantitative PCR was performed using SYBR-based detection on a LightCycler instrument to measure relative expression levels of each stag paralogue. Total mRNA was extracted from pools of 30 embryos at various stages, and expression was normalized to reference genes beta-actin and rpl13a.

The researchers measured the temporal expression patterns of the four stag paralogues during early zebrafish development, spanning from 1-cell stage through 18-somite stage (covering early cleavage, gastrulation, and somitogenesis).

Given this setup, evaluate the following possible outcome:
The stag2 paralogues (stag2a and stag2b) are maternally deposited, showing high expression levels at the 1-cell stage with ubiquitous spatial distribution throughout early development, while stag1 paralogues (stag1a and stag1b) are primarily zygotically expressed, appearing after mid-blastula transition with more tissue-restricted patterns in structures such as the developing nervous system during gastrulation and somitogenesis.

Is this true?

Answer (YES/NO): NO